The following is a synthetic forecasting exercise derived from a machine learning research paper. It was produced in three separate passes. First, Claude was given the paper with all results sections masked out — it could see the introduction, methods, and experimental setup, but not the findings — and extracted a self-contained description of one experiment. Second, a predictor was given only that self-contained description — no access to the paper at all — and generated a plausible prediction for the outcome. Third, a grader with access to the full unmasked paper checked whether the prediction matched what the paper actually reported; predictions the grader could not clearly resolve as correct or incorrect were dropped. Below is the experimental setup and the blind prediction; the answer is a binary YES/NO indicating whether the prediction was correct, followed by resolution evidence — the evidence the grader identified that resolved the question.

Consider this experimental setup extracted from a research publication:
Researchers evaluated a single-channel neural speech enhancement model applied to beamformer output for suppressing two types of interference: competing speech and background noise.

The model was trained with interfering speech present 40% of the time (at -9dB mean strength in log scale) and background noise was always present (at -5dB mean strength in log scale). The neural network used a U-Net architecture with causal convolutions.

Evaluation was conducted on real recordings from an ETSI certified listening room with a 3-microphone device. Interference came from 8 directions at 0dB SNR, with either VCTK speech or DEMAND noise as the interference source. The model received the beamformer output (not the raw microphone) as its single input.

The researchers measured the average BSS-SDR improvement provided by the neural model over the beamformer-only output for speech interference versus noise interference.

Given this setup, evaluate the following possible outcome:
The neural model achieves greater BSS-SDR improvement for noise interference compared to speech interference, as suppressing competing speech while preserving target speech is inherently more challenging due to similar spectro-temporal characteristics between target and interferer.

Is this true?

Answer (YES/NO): YES